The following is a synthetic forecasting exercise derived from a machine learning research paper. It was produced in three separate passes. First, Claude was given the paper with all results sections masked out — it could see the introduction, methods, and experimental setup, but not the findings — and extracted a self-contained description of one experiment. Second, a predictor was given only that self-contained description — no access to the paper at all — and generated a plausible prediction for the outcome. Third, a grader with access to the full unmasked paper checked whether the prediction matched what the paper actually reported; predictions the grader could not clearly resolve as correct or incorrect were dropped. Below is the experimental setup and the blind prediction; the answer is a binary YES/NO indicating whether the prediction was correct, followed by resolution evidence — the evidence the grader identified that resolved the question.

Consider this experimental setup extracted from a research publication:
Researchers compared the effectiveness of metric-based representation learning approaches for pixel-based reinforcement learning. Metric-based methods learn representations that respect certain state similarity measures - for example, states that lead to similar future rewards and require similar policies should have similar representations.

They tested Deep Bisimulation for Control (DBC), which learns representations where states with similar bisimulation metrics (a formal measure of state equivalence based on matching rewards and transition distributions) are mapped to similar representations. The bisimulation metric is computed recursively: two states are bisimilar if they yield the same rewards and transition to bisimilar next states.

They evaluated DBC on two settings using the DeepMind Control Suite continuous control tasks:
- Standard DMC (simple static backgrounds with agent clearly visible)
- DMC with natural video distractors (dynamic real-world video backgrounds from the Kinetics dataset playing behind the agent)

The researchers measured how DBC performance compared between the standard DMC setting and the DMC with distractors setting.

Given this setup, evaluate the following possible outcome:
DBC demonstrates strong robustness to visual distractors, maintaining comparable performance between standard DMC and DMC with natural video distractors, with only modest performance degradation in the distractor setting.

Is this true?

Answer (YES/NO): NO